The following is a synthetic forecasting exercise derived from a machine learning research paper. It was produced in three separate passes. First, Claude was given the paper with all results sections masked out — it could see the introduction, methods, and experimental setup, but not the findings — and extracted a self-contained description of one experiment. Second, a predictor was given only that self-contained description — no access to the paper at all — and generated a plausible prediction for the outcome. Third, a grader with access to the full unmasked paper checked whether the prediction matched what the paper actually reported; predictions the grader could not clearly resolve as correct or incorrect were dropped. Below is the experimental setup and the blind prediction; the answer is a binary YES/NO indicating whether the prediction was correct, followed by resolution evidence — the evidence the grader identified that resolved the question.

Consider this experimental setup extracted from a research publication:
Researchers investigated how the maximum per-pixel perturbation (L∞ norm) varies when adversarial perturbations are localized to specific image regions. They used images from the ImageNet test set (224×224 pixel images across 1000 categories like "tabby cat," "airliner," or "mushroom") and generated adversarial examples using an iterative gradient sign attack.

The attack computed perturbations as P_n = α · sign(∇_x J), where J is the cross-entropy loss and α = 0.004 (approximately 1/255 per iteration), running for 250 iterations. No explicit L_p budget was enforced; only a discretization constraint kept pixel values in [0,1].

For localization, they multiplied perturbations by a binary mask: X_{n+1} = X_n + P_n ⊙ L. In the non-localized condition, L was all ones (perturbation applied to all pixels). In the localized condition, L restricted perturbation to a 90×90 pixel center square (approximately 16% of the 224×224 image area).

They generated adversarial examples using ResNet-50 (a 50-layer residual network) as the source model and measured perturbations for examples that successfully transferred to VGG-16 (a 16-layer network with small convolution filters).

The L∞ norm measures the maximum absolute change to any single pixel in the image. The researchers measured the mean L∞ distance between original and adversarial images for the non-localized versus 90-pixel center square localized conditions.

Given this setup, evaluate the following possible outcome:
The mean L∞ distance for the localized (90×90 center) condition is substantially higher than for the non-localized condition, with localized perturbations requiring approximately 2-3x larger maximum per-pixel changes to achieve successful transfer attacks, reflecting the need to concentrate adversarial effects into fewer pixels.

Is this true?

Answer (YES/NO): YES